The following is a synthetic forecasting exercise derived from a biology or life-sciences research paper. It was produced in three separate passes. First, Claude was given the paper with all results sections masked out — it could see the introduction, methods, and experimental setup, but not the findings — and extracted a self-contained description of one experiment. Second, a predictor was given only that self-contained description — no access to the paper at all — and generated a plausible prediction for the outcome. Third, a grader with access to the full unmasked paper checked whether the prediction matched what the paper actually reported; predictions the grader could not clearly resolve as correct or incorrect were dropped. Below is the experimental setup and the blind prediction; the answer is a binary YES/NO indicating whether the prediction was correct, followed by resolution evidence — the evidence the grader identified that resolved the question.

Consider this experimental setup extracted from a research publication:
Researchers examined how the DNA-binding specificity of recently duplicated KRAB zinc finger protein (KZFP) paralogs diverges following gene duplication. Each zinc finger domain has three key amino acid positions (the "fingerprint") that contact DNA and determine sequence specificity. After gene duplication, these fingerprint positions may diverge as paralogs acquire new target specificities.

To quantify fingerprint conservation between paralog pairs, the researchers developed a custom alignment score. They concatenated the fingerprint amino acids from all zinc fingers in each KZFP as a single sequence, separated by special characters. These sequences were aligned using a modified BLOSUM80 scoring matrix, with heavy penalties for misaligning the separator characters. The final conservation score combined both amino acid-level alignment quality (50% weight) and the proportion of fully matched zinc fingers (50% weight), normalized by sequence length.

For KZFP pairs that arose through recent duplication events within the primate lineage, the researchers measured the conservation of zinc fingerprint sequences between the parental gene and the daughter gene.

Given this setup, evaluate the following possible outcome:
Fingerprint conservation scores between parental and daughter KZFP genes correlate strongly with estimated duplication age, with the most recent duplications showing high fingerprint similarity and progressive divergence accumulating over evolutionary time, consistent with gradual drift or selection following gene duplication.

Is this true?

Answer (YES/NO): NO